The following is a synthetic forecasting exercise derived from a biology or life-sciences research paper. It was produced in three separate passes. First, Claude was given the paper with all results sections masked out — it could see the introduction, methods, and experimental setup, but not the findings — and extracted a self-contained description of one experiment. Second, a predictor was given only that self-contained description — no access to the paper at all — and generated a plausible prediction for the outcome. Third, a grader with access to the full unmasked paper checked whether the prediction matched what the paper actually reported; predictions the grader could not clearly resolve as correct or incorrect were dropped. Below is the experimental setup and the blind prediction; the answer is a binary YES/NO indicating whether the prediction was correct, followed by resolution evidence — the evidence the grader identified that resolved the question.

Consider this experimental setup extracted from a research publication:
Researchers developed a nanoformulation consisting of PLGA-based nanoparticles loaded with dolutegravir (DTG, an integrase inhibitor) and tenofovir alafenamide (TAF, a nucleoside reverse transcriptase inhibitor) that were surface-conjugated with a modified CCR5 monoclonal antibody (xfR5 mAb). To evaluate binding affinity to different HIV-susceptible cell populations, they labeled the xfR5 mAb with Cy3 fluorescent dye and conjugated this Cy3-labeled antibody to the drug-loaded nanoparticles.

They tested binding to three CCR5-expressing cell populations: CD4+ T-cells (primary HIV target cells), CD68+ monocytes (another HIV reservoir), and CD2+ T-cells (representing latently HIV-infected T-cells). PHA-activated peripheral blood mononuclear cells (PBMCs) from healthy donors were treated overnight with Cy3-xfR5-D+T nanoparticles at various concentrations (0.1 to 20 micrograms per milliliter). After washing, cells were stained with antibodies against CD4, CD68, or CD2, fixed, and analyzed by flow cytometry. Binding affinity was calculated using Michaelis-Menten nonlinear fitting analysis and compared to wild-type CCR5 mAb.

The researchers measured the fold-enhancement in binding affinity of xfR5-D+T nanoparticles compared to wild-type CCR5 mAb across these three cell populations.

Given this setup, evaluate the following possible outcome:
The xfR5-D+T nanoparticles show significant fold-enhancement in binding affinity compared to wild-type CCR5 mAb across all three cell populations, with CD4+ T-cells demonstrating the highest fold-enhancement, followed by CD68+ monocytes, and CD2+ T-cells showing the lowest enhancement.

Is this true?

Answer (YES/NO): NO